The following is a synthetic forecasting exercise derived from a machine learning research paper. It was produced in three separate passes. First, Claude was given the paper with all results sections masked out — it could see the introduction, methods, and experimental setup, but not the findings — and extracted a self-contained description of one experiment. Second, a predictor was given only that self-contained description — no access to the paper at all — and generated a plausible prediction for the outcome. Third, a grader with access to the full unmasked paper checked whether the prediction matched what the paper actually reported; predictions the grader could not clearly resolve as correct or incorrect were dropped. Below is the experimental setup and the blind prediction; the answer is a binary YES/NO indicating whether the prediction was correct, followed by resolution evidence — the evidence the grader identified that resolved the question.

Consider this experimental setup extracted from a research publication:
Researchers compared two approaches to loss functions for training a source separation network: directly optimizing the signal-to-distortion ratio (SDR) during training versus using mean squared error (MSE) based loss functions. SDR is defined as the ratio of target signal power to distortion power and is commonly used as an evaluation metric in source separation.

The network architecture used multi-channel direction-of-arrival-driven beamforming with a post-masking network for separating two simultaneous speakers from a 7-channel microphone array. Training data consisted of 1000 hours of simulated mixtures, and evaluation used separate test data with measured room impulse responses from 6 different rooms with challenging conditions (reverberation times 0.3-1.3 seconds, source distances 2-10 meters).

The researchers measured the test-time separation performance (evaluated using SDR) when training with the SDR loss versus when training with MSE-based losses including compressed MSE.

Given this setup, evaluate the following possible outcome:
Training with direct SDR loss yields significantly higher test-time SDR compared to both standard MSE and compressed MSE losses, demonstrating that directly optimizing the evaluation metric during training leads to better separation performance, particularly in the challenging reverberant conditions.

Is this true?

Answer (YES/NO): NO